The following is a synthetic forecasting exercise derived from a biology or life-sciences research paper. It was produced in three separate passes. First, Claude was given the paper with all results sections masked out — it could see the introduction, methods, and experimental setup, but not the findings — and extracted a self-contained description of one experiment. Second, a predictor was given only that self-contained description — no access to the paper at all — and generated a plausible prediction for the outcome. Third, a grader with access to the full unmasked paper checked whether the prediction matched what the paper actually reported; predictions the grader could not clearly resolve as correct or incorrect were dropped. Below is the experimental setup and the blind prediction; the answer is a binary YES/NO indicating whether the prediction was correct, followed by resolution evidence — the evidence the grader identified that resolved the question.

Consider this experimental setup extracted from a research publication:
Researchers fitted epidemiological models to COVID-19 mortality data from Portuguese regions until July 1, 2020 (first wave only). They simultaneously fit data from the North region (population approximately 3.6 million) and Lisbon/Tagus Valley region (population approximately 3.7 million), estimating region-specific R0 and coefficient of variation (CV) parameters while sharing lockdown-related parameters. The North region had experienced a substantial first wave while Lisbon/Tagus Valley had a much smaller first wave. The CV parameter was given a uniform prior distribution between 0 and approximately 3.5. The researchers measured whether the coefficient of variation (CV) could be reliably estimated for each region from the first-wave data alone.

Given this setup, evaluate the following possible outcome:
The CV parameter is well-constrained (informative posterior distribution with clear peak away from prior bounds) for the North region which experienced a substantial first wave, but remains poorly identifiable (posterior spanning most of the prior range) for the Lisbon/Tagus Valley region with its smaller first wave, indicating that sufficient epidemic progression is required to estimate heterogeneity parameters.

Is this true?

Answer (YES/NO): NO